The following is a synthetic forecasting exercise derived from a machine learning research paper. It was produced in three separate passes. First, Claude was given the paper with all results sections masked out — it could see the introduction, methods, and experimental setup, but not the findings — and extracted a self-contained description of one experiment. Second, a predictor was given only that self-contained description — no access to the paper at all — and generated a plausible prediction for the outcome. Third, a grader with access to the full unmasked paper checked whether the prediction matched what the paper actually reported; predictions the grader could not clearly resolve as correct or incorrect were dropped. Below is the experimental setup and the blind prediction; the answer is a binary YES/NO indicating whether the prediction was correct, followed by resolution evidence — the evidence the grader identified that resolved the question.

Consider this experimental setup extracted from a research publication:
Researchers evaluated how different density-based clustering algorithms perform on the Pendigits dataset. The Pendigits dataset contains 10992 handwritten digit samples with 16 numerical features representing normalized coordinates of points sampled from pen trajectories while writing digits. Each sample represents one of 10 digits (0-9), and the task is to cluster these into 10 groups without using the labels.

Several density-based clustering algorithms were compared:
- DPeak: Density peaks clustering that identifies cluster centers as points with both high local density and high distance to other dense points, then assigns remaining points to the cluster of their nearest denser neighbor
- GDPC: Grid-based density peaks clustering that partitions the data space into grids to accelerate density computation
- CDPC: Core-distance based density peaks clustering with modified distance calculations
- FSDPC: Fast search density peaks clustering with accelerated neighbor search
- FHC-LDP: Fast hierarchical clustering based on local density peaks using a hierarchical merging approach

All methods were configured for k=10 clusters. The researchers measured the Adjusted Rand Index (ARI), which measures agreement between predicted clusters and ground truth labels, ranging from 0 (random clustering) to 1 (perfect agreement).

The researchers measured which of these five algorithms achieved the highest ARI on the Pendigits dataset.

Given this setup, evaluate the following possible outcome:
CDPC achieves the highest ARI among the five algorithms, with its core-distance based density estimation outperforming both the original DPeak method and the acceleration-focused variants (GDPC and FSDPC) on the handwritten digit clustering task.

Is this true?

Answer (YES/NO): NO